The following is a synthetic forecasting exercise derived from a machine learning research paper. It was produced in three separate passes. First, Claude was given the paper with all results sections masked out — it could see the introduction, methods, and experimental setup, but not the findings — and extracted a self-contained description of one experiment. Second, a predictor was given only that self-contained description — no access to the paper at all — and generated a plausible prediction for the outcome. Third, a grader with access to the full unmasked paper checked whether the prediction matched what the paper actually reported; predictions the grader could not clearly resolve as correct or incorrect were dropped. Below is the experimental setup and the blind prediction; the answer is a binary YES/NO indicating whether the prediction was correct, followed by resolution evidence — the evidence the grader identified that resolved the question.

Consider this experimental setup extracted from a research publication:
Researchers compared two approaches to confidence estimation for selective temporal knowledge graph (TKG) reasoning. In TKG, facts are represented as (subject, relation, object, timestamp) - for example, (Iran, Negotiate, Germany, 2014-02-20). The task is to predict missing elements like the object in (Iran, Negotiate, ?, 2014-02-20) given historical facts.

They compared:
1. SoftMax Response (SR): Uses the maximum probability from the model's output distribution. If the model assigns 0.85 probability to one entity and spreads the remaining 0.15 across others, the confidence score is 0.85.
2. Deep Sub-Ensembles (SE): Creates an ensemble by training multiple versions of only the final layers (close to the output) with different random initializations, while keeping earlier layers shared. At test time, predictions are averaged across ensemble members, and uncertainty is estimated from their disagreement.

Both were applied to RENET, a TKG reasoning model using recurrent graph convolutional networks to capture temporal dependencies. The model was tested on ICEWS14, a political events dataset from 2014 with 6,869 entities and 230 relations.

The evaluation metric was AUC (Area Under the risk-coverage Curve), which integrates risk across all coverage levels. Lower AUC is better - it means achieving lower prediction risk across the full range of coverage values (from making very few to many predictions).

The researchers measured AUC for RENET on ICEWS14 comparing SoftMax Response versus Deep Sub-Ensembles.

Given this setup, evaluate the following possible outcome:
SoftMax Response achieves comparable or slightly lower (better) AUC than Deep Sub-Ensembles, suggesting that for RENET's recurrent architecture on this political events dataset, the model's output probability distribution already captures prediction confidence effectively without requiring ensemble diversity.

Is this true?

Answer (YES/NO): YES